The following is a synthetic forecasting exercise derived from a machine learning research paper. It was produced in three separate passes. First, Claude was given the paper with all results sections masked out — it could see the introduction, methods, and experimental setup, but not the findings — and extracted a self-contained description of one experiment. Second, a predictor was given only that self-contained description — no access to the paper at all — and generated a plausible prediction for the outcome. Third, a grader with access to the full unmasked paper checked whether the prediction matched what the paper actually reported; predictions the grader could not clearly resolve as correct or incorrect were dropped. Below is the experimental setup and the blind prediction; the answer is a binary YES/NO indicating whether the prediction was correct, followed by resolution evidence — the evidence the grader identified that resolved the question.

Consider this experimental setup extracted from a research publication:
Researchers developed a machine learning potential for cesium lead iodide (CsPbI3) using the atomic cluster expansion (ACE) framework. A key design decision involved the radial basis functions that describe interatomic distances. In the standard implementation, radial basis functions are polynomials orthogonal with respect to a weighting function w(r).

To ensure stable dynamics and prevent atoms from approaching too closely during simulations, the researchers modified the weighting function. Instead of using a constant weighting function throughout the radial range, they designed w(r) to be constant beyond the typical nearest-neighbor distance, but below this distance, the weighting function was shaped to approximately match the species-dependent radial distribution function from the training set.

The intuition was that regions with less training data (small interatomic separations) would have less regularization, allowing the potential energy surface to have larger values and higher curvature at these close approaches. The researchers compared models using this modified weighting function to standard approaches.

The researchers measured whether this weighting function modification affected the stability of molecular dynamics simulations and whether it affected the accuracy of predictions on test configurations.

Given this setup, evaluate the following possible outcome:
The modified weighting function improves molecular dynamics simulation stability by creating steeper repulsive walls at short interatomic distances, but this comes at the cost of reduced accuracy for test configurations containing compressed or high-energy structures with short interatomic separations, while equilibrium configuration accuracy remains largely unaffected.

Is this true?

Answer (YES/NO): NO